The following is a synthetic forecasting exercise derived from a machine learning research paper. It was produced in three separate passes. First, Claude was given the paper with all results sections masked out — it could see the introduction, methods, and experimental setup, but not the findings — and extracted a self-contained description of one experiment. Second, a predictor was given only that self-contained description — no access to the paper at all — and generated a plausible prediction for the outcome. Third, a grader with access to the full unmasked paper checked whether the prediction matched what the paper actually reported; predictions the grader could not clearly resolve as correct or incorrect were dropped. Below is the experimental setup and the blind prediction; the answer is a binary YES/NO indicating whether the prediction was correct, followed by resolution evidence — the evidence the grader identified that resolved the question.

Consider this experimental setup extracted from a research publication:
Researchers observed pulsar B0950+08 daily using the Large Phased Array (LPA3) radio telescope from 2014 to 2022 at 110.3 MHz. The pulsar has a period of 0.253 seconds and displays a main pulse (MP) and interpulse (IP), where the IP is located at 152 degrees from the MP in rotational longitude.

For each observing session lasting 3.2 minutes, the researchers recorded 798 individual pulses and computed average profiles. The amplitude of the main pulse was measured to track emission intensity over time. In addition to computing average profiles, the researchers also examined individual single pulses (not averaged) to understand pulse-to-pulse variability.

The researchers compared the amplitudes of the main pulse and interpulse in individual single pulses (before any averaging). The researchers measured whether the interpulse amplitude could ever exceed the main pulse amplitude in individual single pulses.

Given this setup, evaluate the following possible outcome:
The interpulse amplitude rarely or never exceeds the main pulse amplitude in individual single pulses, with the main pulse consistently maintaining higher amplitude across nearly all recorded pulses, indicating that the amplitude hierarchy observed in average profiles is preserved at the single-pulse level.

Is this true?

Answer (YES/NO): YES